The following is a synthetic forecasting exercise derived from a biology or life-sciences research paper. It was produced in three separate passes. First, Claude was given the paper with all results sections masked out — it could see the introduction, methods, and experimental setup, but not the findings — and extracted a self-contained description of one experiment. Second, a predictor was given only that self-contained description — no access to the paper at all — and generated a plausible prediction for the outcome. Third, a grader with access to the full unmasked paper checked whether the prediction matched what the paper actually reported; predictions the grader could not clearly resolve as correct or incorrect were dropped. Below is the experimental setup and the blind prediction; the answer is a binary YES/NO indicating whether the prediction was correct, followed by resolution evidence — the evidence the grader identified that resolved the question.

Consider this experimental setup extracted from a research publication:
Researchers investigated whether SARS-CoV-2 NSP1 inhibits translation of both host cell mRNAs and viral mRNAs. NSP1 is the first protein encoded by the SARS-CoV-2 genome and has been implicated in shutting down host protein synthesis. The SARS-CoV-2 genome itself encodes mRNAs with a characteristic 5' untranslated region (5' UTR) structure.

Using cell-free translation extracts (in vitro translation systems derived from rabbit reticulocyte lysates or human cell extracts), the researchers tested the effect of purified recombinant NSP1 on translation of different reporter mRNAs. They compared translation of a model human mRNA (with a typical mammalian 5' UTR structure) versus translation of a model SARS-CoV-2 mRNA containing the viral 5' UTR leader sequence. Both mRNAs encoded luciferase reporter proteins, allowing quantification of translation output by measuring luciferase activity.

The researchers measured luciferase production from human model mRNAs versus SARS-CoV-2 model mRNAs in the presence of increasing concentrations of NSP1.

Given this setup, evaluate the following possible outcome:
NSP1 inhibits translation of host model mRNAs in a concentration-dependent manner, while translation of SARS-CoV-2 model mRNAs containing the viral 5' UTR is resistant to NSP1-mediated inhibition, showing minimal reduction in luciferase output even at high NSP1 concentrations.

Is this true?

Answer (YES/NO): NO